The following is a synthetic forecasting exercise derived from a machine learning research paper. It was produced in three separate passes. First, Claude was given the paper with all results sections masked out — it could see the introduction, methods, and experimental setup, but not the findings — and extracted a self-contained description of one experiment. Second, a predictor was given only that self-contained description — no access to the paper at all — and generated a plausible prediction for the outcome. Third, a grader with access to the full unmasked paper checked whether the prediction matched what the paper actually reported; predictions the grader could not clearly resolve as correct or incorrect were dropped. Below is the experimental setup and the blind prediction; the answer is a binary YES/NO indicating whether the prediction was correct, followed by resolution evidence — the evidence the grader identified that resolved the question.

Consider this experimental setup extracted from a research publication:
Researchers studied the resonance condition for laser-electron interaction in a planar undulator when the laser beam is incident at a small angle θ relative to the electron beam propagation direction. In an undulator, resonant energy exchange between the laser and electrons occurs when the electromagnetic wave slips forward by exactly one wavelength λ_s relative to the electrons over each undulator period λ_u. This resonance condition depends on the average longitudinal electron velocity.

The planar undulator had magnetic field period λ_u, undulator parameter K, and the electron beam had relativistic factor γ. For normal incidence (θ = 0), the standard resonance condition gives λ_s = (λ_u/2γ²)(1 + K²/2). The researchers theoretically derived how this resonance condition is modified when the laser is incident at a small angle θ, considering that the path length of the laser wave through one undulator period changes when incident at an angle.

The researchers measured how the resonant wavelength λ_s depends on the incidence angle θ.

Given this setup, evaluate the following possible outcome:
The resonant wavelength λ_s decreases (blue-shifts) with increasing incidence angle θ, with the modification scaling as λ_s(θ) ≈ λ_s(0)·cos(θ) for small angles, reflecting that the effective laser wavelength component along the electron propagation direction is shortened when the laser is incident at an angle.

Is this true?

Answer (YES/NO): NO